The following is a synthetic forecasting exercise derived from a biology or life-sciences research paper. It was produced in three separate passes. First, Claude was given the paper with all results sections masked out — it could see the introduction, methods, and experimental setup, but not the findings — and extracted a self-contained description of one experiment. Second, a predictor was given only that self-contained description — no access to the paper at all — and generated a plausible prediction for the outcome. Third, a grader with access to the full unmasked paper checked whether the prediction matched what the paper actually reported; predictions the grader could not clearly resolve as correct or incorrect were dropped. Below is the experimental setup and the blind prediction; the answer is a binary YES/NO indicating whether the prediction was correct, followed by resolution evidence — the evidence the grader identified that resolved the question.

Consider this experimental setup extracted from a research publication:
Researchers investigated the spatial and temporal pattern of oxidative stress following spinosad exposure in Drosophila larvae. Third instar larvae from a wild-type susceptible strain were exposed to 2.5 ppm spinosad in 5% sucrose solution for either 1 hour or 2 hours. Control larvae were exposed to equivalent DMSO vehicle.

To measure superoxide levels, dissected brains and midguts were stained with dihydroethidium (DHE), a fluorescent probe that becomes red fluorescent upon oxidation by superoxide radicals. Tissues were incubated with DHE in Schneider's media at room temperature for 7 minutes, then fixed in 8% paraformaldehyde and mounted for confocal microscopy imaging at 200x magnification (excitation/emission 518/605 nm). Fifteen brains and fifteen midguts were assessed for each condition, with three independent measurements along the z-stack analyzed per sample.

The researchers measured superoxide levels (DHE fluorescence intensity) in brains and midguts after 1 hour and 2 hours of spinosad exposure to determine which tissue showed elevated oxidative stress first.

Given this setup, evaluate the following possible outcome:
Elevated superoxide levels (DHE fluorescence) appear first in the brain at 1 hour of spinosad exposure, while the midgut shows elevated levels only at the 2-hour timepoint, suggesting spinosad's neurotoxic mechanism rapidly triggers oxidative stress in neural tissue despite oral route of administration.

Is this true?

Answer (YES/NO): YES